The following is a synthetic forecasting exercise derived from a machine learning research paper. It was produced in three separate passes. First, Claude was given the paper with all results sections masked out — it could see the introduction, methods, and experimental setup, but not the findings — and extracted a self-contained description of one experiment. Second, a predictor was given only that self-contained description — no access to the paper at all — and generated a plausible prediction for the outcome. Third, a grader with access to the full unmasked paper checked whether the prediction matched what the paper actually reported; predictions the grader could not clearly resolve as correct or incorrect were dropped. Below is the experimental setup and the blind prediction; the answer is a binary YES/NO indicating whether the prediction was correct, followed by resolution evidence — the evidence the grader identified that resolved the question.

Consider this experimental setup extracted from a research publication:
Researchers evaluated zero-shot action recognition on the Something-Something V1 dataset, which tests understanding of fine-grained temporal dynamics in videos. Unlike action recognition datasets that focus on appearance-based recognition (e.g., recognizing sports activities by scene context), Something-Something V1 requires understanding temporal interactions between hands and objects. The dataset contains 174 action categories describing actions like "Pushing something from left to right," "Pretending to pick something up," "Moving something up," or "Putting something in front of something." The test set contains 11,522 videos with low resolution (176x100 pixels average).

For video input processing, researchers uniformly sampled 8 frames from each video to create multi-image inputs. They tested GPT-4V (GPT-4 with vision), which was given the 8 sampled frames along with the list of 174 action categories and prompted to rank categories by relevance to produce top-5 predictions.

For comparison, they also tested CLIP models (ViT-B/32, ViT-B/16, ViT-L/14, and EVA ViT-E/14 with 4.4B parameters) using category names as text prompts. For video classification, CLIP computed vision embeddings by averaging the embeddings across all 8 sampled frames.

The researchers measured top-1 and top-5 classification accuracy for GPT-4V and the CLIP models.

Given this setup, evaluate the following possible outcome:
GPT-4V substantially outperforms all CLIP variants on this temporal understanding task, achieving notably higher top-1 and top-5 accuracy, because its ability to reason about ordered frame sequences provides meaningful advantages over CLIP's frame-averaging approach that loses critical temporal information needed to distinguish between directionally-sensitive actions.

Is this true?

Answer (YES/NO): NO